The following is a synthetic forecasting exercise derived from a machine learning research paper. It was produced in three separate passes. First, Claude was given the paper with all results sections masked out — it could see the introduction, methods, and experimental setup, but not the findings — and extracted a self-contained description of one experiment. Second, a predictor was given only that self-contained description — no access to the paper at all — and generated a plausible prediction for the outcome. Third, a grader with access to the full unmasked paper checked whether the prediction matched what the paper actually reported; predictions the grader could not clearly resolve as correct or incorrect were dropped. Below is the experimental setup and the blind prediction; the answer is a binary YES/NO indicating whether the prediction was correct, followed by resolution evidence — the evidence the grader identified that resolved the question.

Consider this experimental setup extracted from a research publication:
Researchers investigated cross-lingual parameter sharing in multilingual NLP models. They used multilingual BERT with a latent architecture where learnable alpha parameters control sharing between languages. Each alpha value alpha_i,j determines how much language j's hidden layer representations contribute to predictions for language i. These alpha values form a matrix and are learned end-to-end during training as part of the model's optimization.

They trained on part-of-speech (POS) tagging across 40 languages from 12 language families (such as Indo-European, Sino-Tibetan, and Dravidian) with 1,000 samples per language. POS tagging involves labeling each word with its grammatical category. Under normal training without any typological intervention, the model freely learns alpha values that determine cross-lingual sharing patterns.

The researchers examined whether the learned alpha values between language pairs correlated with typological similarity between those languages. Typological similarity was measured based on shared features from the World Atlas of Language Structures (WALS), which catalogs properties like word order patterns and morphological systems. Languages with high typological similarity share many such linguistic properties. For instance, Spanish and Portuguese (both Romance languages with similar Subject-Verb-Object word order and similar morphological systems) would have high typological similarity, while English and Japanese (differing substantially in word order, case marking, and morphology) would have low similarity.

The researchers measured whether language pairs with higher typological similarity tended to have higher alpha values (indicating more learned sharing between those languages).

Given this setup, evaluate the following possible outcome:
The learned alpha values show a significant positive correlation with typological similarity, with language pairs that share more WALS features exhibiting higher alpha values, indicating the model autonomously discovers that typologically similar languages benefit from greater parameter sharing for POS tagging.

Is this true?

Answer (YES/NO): YES